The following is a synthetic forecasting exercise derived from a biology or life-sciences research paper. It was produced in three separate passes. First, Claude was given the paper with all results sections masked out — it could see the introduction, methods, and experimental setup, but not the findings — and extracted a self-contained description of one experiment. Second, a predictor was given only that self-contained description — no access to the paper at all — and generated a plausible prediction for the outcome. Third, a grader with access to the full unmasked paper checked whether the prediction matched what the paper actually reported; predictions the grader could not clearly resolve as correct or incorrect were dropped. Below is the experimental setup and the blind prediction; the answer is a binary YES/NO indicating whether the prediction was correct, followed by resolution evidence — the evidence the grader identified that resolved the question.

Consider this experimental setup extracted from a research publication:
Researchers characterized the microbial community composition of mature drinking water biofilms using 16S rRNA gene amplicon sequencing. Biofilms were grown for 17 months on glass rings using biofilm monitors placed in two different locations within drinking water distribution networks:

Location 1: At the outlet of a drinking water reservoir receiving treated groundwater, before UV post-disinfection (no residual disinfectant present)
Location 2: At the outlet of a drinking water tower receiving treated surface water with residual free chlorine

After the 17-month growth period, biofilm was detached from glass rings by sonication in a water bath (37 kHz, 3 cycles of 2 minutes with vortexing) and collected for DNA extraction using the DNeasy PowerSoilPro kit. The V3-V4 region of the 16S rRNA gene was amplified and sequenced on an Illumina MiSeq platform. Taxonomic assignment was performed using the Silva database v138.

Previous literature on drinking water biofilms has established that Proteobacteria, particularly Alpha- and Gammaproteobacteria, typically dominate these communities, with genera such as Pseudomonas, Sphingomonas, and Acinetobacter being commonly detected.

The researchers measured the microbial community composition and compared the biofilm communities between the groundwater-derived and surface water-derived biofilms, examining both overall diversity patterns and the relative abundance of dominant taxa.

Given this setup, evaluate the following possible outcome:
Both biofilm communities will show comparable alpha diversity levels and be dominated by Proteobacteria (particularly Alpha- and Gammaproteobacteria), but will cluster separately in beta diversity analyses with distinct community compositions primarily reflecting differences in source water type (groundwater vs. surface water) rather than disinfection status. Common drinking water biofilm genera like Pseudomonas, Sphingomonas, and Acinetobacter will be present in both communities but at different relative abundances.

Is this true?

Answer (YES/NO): NO